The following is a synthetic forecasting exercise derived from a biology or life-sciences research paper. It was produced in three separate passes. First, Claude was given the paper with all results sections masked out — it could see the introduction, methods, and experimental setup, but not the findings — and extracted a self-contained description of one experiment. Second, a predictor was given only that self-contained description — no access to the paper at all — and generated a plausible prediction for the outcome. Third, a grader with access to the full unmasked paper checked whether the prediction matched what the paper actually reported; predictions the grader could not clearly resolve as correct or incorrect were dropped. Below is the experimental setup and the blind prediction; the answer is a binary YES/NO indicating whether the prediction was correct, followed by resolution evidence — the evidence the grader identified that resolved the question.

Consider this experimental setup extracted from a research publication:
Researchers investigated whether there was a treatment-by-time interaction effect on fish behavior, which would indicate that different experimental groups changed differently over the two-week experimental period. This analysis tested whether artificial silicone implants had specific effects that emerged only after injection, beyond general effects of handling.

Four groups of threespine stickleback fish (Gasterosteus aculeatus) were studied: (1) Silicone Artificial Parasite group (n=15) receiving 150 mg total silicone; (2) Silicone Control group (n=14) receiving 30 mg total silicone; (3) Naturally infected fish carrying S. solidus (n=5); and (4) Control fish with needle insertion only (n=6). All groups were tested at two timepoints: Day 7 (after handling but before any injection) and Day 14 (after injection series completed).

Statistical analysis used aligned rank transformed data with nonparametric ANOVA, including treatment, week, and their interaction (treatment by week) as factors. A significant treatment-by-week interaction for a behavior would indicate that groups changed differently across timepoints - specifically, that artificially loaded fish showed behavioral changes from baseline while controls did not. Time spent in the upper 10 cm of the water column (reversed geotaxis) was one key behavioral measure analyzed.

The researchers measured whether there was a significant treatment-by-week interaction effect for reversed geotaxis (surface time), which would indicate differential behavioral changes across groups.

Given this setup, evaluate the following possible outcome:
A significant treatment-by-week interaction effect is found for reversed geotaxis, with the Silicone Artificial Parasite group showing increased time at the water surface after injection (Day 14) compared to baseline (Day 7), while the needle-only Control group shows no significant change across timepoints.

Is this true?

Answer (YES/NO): NO